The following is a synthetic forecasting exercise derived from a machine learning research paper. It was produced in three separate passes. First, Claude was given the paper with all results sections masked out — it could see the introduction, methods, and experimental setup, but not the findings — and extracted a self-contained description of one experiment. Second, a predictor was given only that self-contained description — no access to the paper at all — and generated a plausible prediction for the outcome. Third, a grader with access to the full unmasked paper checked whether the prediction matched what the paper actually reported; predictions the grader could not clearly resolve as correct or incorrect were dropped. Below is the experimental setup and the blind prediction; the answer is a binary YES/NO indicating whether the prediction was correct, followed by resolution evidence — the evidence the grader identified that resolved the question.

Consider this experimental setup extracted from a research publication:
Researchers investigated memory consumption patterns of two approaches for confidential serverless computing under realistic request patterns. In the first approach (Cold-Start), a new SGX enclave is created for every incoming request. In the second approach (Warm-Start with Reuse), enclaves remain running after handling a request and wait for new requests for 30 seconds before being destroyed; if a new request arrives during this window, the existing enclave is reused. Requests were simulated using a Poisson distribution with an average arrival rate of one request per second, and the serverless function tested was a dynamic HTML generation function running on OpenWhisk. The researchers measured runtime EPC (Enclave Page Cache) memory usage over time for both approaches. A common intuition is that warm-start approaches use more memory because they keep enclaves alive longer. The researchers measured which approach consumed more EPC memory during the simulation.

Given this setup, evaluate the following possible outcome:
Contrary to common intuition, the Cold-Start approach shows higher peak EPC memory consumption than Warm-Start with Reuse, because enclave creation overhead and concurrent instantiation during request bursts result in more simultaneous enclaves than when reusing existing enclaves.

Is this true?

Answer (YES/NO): YES